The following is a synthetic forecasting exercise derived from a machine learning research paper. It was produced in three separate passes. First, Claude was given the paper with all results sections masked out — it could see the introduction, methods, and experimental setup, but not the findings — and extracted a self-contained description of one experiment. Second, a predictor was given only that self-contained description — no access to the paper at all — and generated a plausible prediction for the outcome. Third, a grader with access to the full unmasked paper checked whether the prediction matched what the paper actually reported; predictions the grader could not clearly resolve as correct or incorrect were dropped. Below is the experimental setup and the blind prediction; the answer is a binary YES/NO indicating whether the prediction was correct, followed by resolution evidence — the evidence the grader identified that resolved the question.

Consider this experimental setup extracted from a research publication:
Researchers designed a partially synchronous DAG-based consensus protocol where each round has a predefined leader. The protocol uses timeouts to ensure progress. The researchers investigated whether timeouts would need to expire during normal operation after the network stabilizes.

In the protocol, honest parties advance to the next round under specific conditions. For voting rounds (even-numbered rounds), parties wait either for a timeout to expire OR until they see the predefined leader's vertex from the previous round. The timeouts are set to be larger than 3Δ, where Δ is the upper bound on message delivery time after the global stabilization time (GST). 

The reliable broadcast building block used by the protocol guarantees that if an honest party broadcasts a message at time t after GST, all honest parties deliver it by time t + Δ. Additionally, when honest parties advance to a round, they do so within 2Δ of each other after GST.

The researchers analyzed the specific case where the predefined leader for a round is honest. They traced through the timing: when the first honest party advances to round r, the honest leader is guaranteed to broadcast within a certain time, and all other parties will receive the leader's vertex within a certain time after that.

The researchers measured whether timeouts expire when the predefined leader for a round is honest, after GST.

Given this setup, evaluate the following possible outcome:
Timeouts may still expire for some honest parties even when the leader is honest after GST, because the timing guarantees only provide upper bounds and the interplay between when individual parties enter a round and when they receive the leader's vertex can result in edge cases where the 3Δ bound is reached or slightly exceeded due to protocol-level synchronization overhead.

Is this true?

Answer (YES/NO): NO